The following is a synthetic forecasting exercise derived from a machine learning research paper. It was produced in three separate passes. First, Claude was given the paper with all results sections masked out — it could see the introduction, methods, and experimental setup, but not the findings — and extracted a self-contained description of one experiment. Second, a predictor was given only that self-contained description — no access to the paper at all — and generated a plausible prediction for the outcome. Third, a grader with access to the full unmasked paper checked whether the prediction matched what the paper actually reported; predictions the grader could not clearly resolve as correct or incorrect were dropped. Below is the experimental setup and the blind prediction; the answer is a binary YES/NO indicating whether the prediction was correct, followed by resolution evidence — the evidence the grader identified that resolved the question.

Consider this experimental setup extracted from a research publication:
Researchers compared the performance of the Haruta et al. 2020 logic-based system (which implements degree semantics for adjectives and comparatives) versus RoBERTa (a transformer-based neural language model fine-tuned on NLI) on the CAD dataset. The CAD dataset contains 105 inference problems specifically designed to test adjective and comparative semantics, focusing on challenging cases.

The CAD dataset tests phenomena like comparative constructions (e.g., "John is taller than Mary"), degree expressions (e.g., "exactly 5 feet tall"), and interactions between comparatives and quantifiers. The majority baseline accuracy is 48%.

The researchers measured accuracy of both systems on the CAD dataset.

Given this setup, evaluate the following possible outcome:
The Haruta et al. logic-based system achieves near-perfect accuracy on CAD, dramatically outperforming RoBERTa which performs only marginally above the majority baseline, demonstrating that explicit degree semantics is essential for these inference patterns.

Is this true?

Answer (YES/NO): NO